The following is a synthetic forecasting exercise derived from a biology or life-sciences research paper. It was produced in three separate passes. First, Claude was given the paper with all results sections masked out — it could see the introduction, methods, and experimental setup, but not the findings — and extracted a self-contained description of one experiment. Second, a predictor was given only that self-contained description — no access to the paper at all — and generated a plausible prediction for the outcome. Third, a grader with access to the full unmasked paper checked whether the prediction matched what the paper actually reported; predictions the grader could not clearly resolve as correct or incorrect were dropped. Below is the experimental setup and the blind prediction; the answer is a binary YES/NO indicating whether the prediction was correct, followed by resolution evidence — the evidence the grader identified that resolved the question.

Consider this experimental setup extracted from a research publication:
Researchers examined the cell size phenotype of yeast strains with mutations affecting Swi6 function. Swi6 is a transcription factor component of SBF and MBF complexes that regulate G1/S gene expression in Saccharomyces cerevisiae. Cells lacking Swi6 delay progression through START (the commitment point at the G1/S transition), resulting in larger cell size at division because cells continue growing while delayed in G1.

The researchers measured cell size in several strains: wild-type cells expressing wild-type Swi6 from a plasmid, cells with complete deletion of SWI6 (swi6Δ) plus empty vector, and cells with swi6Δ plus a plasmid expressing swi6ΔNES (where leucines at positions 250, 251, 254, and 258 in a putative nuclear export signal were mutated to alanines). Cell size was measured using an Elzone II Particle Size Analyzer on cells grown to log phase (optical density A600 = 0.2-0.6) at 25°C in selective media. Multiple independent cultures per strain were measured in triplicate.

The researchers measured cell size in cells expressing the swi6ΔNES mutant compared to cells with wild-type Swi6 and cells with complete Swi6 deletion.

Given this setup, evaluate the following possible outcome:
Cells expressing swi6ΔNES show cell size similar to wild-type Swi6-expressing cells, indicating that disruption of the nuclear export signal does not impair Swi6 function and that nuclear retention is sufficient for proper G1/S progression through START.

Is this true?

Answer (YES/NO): NO